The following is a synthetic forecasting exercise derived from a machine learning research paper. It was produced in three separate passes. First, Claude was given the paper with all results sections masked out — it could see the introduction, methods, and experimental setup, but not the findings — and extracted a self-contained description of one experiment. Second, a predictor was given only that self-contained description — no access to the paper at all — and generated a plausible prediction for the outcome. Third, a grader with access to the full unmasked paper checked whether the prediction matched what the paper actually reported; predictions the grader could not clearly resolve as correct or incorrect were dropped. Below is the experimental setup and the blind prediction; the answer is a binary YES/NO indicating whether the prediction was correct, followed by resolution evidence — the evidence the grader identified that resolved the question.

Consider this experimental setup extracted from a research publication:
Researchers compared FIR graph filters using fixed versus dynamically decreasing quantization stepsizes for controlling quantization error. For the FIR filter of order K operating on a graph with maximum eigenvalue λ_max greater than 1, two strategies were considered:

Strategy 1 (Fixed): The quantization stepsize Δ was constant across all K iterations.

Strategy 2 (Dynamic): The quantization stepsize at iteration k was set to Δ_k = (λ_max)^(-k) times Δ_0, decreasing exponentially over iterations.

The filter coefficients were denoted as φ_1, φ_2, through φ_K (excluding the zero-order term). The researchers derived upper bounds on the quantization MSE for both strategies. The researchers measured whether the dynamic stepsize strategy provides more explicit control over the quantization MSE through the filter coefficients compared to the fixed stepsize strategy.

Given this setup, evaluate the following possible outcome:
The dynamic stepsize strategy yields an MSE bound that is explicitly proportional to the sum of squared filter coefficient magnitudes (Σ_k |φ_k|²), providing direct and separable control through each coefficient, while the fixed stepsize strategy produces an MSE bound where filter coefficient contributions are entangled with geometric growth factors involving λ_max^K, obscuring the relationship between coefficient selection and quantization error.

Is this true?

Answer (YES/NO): NO